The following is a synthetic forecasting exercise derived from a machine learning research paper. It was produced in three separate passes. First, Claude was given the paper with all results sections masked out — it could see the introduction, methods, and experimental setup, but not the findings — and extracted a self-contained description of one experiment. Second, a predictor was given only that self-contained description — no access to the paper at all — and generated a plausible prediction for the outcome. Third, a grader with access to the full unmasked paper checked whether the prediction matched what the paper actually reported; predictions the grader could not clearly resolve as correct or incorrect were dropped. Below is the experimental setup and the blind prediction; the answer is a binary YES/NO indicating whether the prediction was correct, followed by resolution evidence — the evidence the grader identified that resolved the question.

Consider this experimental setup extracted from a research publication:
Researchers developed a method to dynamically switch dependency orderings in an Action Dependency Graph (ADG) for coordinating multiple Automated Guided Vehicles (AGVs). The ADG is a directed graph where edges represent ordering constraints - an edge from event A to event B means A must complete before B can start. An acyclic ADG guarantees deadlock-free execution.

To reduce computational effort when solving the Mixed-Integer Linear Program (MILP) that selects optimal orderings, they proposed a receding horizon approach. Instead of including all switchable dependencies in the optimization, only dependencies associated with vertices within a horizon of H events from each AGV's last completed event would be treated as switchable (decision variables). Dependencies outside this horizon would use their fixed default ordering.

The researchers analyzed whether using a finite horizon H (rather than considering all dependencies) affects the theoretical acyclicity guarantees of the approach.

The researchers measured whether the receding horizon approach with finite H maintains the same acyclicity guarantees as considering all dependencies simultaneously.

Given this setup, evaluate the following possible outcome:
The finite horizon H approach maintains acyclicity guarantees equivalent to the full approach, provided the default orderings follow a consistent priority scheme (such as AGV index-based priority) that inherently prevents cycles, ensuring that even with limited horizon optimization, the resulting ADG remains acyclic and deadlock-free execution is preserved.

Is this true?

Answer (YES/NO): NO